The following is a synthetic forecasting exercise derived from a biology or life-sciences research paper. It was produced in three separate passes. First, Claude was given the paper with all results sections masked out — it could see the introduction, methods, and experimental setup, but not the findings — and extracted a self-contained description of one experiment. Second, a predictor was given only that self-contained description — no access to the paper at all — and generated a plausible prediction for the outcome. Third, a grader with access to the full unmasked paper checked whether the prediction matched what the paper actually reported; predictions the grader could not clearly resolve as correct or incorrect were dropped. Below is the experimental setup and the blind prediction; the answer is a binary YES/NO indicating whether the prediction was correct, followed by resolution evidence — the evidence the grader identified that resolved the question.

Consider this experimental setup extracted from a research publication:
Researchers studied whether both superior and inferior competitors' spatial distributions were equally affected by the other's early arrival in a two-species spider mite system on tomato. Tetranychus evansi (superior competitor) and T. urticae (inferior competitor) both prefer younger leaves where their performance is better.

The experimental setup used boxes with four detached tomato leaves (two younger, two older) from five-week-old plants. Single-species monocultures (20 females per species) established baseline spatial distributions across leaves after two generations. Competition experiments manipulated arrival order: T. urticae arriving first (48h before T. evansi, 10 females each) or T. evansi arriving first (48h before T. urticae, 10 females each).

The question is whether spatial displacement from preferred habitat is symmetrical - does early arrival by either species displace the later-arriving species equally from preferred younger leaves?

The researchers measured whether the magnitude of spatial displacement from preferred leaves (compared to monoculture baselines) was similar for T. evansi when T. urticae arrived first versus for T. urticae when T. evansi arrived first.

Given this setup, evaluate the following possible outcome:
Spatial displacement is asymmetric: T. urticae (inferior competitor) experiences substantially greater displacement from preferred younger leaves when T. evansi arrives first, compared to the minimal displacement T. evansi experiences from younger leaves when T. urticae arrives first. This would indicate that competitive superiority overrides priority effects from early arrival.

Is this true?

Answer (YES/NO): NO